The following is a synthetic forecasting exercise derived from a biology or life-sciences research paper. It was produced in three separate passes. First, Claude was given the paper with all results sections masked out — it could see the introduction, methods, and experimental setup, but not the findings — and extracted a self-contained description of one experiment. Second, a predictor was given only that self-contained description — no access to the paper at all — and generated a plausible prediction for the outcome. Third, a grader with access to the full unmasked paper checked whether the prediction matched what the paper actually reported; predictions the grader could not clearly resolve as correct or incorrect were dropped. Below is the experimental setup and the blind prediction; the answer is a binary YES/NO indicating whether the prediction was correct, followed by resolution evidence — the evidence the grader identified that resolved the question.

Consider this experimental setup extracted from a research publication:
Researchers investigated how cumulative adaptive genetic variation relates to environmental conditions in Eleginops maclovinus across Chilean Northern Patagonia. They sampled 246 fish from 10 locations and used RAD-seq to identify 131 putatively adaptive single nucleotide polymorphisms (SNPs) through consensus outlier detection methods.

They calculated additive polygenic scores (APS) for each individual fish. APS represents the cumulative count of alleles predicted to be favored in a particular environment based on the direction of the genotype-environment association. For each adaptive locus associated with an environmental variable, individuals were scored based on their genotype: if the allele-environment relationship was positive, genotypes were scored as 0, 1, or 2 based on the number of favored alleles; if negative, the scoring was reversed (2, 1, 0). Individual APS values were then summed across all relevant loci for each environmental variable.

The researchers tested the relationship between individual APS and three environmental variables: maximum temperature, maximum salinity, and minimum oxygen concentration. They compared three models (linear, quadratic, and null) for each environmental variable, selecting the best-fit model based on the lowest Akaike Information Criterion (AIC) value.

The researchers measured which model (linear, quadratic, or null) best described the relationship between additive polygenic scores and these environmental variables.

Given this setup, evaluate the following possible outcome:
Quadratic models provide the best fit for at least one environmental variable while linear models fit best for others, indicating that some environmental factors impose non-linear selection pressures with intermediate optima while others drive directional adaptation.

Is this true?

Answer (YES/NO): YES